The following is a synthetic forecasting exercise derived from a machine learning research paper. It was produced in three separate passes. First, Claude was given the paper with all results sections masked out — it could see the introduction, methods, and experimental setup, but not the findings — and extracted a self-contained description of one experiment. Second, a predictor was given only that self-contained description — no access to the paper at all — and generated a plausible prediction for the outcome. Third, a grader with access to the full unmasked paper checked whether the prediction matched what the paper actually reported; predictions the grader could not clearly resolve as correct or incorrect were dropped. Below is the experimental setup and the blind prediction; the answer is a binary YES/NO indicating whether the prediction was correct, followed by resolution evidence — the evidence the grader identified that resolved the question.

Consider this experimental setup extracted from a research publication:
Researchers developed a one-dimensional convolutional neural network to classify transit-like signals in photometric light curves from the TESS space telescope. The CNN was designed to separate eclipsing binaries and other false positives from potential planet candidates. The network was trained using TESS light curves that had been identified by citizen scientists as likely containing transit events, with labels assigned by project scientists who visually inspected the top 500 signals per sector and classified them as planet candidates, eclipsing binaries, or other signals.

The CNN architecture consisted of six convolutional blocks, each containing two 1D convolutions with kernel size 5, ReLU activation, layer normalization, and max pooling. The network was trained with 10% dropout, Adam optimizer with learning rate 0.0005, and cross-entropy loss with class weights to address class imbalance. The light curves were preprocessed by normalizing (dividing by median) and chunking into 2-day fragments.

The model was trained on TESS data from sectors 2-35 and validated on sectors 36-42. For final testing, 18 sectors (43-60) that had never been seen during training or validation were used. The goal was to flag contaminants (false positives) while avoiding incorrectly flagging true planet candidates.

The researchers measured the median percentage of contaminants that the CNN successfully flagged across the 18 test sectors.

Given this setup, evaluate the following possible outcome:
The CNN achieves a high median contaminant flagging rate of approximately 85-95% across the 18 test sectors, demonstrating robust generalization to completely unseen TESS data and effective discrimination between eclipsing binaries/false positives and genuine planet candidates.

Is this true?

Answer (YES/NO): NO